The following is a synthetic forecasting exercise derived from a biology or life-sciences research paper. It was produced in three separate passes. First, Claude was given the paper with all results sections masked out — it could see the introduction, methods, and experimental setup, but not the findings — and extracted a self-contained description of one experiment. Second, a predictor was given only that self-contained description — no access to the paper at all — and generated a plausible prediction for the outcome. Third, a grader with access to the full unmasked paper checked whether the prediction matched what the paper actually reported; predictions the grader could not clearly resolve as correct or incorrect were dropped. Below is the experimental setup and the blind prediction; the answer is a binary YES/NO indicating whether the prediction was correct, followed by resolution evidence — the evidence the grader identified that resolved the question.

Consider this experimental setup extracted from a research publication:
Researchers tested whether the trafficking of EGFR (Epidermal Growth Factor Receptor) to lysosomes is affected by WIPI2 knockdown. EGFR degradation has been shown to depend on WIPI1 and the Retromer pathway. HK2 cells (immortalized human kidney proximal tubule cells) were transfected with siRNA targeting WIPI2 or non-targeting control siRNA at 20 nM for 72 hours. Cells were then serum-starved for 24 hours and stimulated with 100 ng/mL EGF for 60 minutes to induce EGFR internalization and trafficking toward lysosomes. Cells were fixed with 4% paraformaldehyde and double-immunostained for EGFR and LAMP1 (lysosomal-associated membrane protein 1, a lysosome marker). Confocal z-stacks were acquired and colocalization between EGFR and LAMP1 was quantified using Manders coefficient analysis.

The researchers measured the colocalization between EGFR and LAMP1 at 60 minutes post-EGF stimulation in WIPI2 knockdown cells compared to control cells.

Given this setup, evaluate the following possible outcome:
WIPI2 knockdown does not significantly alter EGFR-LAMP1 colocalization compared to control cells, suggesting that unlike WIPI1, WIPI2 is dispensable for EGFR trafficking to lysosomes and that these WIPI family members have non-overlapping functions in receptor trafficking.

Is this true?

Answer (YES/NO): YES